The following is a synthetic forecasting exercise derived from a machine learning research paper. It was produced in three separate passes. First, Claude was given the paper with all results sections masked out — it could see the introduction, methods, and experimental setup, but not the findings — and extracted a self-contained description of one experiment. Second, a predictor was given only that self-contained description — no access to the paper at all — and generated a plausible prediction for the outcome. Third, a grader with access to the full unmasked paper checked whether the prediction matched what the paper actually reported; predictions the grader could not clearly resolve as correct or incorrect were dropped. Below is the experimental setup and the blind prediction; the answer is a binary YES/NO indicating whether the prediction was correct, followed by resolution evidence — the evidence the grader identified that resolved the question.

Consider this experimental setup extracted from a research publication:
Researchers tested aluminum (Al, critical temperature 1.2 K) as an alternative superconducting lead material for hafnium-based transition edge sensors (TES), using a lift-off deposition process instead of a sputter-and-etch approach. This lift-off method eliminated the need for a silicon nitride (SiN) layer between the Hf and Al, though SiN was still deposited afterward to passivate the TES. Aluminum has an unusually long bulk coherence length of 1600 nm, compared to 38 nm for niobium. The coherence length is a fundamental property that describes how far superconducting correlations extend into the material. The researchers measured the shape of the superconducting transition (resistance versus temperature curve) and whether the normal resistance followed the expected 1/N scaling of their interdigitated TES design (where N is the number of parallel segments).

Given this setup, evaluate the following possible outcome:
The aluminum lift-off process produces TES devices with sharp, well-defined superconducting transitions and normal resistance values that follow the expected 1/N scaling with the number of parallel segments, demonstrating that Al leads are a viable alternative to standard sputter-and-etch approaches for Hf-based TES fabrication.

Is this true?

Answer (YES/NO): NO